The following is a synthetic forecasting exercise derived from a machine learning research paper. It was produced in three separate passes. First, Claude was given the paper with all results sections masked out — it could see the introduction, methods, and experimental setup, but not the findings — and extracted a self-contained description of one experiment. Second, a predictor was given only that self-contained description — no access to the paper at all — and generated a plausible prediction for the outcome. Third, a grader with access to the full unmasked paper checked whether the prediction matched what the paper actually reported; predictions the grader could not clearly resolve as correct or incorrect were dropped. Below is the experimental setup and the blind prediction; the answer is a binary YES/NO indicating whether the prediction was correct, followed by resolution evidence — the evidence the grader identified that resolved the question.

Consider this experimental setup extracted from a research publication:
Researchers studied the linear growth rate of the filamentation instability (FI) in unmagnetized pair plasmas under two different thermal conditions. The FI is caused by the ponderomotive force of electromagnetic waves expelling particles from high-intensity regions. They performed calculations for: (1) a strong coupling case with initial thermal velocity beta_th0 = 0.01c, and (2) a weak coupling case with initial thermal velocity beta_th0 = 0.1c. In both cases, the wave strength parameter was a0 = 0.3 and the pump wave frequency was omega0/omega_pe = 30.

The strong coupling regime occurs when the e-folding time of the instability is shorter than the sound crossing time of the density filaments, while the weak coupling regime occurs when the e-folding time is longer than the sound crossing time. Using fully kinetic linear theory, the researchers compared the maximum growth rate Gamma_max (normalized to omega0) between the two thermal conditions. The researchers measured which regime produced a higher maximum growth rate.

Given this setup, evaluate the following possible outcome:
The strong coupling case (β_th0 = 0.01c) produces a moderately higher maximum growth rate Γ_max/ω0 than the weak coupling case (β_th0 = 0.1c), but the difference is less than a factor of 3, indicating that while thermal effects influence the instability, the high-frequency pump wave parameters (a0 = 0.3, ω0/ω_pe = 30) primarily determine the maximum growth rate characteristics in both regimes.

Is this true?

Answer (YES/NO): NO